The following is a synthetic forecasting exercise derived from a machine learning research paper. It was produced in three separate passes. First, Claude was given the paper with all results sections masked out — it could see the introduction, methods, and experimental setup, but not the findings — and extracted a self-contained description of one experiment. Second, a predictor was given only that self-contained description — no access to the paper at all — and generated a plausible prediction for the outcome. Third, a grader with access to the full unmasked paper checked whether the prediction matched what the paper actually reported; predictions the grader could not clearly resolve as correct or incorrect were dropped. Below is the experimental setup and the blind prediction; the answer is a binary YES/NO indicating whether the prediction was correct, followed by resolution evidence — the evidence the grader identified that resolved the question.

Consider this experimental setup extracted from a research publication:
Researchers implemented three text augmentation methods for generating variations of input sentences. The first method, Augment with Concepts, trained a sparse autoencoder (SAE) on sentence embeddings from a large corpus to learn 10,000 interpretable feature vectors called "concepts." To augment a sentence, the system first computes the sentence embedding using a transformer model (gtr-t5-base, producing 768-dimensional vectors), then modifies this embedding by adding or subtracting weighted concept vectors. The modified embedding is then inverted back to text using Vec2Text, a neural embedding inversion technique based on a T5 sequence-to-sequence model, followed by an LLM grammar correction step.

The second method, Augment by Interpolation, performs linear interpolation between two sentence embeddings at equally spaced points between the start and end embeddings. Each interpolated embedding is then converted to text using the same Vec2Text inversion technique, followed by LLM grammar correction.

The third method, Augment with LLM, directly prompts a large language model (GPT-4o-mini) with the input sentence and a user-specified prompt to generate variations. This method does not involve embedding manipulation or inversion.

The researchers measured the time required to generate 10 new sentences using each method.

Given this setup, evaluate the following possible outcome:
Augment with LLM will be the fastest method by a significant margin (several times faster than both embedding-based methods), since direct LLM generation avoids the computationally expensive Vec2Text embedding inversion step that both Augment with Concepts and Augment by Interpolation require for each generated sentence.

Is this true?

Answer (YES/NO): NO